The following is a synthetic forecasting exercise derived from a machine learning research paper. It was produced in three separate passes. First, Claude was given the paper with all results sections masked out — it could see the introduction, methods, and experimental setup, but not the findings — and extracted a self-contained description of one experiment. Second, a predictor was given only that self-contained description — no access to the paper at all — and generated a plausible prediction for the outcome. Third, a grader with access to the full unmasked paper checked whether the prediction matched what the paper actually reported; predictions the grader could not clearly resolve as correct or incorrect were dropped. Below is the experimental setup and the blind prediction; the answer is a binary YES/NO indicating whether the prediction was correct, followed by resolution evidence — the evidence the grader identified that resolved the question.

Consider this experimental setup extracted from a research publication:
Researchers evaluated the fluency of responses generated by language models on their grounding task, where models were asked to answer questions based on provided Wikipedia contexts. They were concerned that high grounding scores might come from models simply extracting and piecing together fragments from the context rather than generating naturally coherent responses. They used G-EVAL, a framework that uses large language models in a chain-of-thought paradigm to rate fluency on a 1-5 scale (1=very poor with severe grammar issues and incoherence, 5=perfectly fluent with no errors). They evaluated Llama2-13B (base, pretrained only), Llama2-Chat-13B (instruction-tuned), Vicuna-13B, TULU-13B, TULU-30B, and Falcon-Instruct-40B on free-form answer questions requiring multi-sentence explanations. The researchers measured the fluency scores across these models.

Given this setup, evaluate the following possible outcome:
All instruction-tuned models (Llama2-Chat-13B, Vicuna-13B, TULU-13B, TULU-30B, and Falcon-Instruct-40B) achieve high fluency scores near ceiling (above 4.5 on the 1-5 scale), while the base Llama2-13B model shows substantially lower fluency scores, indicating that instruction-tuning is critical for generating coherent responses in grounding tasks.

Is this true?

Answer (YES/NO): YES